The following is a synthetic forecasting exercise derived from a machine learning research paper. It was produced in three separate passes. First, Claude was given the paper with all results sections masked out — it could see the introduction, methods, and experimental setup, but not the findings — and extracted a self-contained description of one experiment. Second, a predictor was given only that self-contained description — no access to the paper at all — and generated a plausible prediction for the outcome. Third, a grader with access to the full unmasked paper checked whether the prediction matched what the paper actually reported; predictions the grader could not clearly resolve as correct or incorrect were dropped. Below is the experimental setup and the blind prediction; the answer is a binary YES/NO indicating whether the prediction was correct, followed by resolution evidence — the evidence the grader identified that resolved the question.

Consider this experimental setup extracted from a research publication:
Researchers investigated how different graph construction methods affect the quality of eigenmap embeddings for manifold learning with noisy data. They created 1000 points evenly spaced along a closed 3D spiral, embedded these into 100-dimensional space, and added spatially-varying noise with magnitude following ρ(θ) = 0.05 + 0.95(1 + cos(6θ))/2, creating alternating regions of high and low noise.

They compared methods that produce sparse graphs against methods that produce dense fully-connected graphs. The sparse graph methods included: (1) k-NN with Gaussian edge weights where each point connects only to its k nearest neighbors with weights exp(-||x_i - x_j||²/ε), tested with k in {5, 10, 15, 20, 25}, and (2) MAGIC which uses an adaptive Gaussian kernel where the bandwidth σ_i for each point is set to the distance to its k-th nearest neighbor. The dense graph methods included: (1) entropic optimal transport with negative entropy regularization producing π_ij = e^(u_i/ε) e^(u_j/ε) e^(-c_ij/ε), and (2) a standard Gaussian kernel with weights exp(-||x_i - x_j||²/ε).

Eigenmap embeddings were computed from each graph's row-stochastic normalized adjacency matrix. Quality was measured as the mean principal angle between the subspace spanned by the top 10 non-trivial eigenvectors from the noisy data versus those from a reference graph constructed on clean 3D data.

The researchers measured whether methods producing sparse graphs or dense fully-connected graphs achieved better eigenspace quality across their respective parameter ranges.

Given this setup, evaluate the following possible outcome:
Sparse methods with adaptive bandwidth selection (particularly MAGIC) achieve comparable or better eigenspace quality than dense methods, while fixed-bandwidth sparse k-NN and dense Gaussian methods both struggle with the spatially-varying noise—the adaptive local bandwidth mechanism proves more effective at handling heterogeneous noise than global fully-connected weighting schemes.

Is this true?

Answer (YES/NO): NO